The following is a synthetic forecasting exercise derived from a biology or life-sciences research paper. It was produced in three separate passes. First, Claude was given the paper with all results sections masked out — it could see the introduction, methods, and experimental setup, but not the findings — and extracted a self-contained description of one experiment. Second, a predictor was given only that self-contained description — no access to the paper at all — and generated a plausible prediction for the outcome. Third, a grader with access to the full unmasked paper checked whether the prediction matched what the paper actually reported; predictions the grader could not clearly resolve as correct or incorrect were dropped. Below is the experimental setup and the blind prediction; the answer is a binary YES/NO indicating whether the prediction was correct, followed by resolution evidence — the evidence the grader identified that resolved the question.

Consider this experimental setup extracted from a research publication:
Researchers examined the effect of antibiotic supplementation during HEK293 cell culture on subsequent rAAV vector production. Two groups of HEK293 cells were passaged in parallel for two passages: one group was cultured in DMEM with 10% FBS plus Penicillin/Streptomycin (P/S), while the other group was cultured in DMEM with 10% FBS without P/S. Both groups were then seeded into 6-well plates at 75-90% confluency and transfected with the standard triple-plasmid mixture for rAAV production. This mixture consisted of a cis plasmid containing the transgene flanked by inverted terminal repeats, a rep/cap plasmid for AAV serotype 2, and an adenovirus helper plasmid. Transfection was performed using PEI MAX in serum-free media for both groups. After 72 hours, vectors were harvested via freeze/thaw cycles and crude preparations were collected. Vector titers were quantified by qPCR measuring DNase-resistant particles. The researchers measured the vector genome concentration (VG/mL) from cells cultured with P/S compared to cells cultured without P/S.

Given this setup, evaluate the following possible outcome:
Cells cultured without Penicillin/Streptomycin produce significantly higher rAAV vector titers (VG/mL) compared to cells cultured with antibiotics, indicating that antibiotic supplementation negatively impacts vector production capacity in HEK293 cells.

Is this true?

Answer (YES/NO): YES